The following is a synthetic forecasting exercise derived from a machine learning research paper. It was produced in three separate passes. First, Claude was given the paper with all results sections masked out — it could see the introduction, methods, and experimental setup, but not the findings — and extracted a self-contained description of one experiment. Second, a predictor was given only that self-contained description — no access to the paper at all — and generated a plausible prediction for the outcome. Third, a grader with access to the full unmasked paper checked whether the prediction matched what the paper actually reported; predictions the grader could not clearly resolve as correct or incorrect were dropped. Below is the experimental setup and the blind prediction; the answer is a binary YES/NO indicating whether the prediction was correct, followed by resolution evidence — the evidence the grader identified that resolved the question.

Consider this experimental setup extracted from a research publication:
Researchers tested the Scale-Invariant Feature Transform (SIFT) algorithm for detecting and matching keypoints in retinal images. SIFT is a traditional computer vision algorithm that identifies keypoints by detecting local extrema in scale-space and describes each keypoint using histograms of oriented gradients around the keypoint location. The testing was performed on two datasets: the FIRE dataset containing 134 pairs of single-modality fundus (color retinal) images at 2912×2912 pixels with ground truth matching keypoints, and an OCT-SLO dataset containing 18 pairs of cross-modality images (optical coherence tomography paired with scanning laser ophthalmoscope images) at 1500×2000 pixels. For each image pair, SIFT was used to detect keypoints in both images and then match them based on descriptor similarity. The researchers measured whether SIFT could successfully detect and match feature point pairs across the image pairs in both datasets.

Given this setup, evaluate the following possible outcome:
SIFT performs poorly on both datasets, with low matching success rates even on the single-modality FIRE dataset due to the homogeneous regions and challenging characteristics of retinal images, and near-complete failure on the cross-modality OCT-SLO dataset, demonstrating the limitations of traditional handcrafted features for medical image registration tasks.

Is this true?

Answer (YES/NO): YES